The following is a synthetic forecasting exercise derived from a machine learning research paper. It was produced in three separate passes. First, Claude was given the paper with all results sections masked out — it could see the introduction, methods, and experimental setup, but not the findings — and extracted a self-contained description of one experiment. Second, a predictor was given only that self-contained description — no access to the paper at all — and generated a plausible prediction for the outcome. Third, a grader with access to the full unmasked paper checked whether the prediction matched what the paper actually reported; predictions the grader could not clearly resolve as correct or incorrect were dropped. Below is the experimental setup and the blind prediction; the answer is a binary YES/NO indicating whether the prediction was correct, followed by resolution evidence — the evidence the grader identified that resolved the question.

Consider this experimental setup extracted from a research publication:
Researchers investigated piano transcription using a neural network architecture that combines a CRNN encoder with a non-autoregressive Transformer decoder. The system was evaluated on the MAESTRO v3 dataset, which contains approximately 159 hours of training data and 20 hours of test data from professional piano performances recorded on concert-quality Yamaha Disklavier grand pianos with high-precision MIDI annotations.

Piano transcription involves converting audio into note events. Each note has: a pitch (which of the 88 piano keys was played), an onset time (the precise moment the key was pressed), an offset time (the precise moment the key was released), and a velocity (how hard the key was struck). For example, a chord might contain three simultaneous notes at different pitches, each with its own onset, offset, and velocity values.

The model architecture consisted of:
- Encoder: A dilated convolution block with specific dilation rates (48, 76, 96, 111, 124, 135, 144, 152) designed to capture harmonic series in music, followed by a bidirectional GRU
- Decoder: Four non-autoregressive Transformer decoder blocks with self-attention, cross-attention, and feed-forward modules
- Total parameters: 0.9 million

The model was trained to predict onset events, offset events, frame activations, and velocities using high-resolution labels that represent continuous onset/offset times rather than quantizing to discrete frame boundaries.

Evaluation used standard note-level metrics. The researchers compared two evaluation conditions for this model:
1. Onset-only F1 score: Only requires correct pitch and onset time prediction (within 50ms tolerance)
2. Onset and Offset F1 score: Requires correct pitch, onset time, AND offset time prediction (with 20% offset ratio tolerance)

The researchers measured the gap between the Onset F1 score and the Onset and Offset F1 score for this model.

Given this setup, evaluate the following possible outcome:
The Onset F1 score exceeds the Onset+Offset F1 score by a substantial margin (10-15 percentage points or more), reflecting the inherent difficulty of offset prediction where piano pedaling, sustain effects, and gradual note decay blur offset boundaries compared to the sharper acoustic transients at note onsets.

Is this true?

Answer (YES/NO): YES